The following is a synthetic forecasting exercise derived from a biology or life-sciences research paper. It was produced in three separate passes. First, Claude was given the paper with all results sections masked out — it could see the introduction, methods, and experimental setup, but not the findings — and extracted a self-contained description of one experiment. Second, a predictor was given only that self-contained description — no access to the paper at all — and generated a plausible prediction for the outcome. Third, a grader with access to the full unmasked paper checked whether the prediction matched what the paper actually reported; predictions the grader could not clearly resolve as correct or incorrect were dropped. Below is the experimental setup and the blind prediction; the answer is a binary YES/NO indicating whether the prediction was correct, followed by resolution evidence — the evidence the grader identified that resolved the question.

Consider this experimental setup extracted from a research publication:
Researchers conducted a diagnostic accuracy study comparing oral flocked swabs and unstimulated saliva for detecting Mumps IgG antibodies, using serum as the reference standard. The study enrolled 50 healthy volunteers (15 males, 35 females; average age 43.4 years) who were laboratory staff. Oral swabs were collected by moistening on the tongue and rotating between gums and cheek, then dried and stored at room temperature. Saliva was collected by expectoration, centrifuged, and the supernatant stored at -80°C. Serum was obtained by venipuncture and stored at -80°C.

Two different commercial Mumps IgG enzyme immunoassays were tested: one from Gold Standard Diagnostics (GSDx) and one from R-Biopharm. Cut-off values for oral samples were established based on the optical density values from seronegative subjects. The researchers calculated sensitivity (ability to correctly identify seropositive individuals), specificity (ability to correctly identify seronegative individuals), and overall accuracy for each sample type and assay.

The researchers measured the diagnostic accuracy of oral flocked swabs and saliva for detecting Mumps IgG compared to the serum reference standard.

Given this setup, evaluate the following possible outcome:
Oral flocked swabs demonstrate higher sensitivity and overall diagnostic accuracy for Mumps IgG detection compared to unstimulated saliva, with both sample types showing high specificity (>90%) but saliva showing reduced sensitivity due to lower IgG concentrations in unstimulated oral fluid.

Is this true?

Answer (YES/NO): NO